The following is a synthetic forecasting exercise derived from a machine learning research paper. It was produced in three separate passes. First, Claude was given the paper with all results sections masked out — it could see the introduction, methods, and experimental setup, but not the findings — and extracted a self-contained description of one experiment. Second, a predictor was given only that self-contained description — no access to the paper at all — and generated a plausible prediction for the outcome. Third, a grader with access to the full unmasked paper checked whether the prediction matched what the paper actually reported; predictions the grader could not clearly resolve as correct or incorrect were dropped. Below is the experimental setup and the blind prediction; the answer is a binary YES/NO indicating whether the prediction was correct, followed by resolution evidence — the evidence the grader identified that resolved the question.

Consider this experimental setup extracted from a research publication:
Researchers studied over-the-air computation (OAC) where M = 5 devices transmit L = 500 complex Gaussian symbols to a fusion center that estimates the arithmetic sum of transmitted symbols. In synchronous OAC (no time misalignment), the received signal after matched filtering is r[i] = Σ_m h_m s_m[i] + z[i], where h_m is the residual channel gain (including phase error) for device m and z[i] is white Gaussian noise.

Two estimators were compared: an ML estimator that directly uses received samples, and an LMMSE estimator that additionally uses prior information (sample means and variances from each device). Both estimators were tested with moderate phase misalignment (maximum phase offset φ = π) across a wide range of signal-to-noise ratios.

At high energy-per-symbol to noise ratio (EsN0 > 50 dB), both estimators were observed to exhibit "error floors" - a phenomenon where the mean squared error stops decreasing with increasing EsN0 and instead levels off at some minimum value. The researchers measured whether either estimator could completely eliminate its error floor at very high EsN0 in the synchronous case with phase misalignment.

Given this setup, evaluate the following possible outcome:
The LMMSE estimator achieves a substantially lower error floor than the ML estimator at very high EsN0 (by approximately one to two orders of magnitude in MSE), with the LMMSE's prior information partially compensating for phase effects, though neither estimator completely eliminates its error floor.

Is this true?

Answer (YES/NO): NO